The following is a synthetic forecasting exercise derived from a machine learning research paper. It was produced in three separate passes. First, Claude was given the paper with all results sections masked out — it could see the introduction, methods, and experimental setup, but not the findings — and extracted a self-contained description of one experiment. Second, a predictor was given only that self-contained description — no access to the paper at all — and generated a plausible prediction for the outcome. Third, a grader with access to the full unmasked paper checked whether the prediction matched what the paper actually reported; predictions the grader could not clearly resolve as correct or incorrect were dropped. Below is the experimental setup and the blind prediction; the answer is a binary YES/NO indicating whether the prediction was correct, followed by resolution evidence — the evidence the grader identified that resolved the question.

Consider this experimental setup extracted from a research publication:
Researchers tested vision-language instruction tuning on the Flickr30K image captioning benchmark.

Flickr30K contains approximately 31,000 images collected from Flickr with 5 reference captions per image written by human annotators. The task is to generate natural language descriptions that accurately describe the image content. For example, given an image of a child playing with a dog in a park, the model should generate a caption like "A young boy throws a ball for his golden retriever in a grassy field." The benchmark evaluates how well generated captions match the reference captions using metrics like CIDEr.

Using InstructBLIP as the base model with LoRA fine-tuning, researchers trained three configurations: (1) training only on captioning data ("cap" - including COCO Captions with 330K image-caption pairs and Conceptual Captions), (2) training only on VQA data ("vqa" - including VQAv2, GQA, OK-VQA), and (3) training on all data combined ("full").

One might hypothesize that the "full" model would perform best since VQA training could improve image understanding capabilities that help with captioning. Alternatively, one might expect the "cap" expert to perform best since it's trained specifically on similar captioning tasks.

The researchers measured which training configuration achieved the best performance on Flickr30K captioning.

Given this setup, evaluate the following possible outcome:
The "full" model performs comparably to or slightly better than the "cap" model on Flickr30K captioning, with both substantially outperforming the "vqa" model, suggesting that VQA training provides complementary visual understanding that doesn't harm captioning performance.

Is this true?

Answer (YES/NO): NO